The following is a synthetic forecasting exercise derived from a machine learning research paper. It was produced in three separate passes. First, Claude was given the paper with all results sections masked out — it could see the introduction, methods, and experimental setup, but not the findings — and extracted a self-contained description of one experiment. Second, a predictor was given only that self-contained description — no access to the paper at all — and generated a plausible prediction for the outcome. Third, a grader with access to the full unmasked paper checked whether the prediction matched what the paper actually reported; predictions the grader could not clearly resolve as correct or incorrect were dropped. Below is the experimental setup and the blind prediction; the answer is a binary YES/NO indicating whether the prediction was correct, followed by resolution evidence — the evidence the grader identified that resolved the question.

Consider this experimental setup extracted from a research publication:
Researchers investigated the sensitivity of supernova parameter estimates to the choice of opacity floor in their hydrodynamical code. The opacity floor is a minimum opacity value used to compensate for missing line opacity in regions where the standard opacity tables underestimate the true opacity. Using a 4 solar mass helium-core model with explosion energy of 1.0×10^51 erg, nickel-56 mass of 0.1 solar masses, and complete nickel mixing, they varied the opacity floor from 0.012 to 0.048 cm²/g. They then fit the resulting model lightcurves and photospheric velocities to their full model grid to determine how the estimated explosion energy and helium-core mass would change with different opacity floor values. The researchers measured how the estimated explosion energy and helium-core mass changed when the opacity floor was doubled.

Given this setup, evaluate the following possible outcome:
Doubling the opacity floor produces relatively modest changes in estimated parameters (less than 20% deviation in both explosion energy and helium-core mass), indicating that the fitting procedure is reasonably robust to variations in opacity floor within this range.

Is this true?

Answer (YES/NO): NO